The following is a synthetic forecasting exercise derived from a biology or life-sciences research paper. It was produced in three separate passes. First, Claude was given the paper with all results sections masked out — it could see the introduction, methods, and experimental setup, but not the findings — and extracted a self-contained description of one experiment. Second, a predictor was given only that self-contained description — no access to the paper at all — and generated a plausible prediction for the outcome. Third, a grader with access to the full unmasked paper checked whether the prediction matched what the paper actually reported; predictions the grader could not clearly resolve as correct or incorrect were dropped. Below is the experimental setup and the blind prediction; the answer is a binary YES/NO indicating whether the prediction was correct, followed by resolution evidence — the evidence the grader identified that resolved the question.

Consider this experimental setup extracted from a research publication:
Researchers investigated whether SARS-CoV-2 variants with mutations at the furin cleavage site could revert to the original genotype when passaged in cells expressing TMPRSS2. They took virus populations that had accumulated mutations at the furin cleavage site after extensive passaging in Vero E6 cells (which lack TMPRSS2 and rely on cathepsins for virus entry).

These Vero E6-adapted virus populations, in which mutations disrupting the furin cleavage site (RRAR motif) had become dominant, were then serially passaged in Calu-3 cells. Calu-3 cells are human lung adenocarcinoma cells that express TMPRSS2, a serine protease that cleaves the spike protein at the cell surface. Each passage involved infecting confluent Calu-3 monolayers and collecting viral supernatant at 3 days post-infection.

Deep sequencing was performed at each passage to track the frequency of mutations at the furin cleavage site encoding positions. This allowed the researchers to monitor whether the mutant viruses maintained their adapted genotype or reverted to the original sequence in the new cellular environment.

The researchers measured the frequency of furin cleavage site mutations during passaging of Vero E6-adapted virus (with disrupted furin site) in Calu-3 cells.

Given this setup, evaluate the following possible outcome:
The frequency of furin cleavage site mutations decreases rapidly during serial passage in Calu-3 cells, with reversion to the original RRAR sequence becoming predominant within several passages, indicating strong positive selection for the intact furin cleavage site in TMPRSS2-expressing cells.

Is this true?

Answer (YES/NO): YES